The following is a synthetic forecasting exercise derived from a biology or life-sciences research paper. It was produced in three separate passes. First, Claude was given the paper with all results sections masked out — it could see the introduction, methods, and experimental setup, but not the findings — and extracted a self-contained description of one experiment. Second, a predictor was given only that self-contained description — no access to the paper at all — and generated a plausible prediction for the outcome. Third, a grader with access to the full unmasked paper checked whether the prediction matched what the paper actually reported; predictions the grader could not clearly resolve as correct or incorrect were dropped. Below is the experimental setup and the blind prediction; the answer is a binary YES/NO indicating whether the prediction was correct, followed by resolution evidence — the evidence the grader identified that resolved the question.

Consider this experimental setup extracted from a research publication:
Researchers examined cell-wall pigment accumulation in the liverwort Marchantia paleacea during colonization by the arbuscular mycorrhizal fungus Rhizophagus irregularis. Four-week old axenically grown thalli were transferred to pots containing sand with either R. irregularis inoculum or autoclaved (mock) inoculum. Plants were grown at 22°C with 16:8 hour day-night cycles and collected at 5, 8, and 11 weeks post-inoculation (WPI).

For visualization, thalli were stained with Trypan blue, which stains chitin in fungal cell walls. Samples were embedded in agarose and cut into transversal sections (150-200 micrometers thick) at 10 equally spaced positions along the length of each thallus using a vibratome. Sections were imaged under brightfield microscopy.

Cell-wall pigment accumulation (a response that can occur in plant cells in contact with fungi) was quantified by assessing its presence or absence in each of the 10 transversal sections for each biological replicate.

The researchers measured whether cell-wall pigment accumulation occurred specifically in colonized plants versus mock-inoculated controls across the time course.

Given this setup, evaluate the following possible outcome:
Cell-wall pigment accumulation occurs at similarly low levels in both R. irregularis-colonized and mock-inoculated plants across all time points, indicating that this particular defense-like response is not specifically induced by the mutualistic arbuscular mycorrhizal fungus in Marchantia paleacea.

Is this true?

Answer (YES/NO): NO